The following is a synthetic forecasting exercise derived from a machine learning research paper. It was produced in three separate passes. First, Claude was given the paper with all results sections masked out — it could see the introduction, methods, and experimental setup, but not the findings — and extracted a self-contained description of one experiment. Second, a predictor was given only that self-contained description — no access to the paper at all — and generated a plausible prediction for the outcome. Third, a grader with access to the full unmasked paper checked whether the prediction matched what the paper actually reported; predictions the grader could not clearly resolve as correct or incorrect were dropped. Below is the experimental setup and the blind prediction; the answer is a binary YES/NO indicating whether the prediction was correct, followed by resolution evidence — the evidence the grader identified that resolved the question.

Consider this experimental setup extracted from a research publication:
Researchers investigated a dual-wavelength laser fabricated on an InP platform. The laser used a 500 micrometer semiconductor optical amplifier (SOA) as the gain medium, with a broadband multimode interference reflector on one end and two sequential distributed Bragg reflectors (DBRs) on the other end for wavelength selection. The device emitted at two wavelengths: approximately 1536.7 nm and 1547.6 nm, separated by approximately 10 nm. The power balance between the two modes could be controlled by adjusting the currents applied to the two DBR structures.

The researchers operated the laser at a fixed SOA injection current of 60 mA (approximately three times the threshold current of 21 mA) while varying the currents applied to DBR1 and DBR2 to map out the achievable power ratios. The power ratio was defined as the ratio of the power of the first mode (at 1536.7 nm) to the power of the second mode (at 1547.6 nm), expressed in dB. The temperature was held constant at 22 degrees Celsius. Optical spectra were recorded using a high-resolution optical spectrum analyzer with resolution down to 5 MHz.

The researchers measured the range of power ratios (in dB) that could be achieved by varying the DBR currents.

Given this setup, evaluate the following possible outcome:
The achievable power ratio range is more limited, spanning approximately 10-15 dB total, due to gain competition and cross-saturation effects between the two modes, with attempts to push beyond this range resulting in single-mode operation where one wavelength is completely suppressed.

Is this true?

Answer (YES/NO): NO